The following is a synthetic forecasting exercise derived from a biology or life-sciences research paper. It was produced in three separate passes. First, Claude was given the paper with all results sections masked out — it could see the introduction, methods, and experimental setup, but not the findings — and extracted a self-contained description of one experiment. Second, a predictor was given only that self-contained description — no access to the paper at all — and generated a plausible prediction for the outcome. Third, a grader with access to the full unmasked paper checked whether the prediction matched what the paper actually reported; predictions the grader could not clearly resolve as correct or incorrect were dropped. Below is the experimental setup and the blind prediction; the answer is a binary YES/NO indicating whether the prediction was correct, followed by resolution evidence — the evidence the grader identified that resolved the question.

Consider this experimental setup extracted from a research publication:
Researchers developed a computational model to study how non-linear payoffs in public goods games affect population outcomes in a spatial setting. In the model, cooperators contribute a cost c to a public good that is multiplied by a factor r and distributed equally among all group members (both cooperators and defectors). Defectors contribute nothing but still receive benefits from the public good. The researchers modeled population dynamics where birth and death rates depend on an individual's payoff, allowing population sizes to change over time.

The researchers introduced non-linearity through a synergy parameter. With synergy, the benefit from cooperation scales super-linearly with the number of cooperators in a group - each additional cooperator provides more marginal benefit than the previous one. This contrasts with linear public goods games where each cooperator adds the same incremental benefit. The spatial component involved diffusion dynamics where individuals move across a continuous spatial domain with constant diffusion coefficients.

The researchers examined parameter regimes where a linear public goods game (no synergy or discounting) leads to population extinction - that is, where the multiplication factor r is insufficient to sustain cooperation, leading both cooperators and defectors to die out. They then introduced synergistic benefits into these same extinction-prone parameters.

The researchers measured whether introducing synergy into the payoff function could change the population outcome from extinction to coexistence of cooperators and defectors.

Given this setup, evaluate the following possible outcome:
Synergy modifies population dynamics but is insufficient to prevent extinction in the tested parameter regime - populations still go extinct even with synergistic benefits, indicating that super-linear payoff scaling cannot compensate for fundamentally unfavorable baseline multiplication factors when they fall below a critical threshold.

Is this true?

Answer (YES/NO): NO